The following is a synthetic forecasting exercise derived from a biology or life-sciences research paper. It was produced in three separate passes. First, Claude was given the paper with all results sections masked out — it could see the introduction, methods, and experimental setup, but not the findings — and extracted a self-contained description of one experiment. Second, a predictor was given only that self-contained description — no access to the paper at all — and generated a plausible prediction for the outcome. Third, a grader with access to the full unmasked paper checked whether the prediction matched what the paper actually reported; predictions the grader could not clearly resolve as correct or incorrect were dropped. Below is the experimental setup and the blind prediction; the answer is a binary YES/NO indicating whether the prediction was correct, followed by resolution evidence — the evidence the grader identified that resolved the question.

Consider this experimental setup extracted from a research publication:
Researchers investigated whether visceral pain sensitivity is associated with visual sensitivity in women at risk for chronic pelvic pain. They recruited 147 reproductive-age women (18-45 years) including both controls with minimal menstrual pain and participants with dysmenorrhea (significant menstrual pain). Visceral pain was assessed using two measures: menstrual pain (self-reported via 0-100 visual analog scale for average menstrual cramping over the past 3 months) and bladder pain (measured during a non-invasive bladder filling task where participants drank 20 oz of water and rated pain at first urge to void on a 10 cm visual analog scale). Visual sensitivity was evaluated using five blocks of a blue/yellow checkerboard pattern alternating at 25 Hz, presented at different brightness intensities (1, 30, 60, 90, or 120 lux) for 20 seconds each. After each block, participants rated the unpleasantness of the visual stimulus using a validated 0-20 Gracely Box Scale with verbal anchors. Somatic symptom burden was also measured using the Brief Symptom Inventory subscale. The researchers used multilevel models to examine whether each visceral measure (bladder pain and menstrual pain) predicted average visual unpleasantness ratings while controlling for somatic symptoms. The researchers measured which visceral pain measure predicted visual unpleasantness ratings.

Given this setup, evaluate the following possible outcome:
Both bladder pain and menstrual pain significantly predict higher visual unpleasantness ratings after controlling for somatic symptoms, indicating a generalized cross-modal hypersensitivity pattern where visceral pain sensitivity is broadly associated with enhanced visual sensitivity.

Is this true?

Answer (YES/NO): NO